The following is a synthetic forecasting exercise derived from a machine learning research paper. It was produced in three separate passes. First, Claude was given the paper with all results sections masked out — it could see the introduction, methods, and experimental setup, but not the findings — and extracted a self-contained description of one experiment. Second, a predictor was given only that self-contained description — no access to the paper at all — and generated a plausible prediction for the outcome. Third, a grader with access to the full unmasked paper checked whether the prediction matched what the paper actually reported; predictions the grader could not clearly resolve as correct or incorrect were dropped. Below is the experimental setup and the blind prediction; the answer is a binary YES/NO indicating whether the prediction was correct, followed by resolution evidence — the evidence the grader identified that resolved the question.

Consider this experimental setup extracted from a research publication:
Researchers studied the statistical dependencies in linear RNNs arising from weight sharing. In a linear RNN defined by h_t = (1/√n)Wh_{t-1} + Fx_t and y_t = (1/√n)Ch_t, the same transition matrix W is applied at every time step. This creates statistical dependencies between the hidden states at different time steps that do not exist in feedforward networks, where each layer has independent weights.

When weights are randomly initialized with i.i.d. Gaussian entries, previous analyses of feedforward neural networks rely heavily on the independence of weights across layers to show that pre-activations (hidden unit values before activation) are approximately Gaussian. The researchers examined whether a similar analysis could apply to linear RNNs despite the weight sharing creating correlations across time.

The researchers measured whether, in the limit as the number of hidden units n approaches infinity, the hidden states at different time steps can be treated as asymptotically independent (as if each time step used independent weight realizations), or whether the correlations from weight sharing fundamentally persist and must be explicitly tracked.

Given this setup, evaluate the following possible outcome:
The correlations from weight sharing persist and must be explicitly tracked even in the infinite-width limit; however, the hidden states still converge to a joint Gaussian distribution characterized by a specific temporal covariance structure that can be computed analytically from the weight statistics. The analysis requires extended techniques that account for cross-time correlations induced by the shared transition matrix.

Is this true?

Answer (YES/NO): NO